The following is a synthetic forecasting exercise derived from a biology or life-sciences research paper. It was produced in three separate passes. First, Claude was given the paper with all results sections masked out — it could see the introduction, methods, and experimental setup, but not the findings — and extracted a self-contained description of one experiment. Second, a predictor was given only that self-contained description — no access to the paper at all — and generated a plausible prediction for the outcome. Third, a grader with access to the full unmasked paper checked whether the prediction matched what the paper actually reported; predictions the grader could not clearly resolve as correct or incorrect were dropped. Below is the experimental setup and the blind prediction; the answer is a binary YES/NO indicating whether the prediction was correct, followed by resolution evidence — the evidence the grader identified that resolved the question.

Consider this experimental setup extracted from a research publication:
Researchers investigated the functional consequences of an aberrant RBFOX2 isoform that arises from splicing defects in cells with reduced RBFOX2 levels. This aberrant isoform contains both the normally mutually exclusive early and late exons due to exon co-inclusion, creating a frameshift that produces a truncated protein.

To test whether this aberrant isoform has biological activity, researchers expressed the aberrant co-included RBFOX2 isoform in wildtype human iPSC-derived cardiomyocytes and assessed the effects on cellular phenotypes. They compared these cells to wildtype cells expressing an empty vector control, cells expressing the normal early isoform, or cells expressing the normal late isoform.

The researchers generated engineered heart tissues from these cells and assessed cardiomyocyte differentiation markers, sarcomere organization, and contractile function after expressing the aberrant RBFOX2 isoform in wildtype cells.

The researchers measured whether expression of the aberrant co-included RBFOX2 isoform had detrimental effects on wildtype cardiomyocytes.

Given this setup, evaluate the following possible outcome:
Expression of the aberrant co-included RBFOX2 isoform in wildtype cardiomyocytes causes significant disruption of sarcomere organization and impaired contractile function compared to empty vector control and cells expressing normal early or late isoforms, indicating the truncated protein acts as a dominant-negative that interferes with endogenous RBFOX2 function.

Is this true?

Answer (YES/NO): YES